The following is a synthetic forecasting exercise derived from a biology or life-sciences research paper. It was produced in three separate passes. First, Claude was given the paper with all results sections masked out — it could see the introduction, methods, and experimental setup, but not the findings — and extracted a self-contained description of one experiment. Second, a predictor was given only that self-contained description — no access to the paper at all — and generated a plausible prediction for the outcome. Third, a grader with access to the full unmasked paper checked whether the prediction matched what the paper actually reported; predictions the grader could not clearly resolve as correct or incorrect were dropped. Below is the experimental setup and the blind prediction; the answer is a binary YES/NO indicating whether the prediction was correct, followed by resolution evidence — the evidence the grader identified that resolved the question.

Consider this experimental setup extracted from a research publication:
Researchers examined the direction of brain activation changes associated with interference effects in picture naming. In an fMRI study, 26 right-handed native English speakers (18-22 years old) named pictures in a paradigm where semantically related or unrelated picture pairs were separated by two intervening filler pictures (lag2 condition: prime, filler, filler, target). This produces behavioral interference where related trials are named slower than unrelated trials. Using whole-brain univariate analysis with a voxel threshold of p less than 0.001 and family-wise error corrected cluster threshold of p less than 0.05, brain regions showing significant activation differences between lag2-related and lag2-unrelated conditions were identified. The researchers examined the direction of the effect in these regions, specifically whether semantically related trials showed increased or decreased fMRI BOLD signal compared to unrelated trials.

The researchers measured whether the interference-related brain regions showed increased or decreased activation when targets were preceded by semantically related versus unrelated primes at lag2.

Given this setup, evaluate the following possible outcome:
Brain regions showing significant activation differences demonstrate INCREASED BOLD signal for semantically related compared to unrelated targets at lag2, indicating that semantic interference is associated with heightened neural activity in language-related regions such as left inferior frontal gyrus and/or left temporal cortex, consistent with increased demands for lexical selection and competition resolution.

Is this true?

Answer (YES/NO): NO